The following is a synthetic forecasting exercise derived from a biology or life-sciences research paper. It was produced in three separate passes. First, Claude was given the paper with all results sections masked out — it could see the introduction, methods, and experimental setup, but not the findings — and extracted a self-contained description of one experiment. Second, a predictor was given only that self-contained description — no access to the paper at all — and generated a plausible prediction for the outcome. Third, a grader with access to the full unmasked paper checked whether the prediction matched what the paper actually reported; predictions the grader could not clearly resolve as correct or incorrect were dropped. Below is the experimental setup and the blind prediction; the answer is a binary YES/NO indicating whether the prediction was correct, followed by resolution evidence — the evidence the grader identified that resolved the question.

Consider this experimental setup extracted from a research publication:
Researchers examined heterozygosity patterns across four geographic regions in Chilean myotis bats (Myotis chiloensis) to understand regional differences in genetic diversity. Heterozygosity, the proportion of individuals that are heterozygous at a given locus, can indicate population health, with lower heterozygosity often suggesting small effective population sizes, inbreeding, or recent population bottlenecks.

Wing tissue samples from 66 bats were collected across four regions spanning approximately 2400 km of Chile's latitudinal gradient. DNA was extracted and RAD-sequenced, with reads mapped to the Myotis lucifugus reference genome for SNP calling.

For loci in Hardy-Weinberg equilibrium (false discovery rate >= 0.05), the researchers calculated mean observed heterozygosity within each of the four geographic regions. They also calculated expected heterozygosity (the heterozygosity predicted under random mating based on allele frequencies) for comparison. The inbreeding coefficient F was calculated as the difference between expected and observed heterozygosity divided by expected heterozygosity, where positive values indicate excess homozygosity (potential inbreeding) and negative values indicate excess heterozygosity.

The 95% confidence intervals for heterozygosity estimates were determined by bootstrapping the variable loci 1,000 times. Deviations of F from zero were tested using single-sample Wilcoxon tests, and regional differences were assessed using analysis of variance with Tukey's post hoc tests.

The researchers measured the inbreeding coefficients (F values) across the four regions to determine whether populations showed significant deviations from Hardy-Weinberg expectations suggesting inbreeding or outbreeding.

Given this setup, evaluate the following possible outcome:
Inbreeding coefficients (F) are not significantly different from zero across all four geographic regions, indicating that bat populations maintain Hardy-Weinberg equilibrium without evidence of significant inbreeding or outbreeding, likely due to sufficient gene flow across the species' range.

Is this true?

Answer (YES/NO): NO